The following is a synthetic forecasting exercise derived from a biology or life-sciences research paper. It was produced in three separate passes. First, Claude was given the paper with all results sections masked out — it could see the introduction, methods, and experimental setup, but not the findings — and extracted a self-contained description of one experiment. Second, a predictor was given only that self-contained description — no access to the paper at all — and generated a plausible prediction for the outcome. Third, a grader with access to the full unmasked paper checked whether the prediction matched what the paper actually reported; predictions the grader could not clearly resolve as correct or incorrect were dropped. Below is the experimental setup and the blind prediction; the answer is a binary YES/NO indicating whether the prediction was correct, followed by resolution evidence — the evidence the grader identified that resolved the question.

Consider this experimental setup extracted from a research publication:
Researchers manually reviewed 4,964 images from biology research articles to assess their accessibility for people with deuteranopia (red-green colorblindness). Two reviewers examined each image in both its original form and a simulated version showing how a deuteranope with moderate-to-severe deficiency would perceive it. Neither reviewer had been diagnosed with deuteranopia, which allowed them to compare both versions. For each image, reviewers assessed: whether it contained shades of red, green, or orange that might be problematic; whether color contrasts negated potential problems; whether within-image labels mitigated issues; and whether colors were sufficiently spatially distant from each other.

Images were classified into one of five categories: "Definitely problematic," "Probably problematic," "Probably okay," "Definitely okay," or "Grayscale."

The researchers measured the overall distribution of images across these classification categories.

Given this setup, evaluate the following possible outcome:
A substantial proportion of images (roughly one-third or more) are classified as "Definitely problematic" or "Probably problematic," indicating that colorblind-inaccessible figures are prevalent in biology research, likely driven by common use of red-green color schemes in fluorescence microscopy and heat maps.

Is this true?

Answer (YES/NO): NO